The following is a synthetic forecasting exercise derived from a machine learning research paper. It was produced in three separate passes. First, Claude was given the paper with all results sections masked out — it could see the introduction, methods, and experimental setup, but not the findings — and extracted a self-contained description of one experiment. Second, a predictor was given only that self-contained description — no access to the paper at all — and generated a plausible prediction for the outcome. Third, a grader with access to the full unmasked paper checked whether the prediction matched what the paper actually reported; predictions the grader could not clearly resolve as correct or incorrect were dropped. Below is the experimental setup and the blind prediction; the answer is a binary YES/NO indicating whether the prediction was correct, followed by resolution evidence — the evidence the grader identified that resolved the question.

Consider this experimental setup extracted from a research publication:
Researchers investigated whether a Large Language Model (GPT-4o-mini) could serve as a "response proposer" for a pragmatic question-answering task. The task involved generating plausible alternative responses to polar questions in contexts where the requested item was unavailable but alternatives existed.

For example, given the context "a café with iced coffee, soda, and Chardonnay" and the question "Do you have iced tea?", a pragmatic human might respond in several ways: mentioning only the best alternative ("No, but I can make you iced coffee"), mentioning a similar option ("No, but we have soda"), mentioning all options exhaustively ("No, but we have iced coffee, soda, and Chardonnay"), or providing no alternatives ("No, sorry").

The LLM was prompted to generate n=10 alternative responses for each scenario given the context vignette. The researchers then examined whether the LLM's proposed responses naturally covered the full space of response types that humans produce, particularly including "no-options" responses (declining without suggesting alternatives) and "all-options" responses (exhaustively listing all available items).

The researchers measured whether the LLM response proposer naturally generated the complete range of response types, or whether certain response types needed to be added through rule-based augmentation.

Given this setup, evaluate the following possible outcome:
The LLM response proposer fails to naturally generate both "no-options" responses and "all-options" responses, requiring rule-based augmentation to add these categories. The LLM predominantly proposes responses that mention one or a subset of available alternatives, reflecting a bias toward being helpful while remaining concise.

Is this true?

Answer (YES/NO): YES